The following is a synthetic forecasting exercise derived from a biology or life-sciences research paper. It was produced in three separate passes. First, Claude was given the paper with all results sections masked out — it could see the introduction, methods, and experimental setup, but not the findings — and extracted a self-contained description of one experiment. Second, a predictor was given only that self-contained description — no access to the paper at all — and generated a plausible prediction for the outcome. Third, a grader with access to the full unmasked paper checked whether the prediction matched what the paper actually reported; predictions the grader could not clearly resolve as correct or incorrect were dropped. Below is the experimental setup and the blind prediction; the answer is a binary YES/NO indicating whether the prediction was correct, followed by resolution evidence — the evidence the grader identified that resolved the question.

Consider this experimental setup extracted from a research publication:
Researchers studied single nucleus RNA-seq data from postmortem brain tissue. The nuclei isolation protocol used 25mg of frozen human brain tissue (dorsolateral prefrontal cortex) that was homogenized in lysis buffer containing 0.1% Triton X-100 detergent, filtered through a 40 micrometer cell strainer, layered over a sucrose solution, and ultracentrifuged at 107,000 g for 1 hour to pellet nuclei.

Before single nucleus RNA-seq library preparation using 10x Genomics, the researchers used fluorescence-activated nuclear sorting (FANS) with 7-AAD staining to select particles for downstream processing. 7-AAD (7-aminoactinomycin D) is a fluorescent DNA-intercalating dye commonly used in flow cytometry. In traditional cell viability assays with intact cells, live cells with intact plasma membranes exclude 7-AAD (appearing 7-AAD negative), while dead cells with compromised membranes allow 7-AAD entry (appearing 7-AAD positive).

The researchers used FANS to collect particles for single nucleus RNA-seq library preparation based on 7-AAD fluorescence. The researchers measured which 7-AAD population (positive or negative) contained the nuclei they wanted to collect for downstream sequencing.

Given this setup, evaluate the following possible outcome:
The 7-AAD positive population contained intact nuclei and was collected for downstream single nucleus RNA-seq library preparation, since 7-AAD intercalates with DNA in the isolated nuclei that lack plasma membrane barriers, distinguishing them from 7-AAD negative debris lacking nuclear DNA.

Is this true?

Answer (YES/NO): YES